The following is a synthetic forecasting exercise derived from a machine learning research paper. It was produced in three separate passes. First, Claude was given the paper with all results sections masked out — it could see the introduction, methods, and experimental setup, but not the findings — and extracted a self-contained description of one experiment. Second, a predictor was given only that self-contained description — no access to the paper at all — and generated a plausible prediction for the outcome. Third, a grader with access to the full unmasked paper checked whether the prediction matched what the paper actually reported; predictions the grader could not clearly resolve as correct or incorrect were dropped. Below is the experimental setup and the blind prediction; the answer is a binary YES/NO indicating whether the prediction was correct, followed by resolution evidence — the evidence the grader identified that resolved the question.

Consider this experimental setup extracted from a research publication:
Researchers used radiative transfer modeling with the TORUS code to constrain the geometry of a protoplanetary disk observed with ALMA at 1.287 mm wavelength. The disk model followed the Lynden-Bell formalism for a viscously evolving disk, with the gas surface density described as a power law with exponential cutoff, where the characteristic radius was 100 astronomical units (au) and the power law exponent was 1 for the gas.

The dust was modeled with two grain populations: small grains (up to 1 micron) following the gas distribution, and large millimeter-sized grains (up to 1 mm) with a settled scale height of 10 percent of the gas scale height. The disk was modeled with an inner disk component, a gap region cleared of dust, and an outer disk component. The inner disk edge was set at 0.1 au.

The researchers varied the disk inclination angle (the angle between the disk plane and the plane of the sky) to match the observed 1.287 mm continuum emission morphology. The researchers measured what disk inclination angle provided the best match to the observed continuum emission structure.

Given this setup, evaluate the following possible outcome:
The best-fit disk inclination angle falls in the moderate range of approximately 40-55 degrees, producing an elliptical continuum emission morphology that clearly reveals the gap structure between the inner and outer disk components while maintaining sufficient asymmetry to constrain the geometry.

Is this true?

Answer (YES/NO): NO